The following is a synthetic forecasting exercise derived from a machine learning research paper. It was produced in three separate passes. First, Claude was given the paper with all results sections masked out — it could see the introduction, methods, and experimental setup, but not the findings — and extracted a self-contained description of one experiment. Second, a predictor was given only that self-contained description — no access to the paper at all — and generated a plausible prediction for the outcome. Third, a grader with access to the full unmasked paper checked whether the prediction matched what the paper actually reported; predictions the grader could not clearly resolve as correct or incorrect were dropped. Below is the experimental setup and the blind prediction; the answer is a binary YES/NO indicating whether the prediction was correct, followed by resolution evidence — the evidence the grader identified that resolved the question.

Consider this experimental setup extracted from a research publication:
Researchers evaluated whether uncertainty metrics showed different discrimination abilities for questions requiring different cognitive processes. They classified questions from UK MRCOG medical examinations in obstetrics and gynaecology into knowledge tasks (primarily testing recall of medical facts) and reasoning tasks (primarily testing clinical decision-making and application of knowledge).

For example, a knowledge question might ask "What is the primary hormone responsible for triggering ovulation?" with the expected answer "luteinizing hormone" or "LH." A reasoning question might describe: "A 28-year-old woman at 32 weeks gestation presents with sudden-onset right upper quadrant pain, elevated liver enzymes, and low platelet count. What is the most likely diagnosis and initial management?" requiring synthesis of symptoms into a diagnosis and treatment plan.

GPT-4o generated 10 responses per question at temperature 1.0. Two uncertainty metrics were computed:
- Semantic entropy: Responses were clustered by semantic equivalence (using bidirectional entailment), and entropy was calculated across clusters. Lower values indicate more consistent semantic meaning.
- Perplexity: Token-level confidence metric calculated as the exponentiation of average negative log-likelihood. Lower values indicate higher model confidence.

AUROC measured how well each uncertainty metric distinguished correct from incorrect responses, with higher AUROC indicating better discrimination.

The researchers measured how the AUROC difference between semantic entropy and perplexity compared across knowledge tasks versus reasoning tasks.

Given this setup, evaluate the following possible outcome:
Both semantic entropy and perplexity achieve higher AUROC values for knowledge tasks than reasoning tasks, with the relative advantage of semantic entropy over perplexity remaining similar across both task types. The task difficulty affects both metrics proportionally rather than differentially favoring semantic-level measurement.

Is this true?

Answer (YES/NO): NO